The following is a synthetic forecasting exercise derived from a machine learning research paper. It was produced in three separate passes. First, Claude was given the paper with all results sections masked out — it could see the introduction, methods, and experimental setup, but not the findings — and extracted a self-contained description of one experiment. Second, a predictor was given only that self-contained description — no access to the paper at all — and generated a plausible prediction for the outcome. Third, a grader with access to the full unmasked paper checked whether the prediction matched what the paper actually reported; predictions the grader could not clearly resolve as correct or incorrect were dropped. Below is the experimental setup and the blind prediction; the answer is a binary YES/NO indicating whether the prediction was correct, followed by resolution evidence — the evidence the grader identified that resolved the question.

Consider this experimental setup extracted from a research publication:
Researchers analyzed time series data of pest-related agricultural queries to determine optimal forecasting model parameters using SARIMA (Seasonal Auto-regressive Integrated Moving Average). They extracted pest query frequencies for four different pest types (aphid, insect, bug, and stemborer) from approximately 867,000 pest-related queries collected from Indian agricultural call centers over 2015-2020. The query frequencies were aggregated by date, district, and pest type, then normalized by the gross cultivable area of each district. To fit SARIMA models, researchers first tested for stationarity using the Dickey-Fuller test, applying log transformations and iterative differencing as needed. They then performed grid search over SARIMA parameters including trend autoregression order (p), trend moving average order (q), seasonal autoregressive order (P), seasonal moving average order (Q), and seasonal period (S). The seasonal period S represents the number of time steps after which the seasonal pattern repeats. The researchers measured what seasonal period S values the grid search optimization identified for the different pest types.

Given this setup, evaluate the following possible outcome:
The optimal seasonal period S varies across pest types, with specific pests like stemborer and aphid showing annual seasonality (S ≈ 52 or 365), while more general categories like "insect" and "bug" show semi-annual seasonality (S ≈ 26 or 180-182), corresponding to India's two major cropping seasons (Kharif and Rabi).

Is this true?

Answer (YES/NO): NO